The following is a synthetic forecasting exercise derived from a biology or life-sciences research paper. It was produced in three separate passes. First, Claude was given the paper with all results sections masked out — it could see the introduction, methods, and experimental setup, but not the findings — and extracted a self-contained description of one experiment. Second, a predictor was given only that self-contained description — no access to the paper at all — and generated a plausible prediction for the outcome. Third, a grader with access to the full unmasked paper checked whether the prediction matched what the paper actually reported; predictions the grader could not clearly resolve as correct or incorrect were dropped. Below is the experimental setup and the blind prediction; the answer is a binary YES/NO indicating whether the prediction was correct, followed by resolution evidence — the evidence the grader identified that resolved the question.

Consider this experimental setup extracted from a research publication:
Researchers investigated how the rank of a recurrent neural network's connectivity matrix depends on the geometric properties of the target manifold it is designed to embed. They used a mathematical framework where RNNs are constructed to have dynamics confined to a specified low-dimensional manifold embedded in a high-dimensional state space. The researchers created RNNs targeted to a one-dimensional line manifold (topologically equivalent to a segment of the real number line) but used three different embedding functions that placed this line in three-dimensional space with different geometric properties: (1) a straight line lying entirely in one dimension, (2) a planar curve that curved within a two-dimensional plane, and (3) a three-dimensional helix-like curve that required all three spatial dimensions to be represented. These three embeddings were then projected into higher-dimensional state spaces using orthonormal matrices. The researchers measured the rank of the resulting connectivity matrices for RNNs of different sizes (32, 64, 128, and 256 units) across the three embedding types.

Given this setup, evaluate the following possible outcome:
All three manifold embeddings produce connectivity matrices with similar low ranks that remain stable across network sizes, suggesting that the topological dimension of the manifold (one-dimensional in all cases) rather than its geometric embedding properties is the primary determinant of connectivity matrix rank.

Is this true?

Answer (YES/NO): NO